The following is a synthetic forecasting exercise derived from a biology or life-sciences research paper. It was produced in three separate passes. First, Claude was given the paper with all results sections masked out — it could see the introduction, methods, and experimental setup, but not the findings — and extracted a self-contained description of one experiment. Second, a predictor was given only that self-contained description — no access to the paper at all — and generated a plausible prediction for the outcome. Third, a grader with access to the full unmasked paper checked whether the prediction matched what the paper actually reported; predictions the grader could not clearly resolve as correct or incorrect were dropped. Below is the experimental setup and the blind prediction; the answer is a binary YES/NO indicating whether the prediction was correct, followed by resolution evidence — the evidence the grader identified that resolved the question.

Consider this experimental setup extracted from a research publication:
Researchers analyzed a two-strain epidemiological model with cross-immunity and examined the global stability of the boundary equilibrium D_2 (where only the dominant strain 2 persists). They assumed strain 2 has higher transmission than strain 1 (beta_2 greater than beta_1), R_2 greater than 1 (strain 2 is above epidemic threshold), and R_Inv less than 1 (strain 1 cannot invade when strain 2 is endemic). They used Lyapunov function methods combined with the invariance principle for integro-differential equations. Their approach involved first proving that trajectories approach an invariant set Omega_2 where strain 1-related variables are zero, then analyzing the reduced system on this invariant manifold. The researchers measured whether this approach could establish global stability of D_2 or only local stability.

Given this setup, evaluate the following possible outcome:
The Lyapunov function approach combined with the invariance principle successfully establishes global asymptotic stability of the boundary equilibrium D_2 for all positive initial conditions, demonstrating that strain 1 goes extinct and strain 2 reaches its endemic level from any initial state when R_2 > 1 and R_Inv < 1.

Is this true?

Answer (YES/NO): YES